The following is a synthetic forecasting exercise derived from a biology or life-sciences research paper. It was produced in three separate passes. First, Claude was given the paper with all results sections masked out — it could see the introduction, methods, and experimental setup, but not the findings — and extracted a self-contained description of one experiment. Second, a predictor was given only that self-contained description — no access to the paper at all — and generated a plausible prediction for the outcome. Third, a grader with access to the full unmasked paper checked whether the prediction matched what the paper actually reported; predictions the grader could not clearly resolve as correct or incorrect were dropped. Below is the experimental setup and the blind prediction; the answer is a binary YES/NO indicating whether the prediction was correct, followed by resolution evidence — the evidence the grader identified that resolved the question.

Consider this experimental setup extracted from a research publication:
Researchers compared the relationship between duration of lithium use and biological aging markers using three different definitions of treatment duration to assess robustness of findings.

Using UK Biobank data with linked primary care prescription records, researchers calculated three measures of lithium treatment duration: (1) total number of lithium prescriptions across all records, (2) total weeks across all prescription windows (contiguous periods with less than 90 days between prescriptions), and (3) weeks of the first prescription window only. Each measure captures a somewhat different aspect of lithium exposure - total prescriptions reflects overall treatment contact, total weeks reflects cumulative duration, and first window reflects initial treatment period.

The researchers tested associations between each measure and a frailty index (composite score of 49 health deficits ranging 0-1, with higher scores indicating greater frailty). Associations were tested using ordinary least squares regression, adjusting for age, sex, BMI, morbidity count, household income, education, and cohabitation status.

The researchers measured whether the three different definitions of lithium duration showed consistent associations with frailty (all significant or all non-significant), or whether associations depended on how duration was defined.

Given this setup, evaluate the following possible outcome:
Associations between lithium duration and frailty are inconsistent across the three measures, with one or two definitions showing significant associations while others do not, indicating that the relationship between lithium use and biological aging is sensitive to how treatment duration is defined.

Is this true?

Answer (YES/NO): NO